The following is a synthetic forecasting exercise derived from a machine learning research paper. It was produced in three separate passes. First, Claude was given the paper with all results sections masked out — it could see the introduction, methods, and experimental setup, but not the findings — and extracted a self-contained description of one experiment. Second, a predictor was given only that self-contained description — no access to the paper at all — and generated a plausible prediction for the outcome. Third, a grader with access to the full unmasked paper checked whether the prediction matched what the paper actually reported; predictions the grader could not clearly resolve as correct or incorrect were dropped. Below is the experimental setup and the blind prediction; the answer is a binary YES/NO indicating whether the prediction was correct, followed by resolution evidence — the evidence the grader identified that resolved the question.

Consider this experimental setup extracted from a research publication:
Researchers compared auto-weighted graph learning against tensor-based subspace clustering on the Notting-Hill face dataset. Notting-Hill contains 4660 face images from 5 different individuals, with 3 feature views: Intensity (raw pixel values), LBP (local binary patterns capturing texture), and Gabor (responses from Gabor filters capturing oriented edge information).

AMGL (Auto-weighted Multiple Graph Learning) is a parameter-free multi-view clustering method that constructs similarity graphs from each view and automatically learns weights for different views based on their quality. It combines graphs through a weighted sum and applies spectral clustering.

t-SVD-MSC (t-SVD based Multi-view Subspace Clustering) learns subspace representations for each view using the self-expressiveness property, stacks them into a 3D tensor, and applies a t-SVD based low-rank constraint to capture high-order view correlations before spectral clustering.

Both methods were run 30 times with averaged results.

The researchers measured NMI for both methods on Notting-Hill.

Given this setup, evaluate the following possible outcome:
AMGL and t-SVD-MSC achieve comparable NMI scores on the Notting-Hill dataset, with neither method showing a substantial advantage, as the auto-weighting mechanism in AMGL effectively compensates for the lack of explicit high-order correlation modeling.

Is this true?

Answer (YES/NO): NO